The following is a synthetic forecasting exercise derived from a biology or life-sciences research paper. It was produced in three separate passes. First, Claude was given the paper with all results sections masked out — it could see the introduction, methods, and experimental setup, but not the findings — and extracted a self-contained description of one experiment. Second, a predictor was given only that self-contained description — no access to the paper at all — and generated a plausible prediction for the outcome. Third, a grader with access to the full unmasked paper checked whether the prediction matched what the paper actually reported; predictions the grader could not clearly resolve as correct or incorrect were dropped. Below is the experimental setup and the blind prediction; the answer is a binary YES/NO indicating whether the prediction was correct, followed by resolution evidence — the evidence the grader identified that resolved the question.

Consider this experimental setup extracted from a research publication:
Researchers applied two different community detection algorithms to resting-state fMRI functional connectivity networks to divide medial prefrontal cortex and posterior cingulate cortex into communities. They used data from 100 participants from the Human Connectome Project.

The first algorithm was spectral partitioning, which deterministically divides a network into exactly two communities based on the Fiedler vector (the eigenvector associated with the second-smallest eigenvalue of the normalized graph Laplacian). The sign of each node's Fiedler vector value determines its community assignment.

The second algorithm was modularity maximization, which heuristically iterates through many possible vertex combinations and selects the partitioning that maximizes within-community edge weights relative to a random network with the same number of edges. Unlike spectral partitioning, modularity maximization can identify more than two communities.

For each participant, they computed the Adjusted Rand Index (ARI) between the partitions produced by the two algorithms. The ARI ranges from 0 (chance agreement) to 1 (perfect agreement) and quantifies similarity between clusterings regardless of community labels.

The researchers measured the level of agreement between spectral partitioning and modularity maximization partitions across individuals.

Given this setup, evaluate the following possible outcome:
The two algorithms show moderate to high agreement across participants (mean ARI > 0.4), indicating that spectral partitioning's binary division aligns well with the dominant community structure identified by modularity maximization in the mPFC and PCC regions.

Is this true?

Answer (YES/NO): YES